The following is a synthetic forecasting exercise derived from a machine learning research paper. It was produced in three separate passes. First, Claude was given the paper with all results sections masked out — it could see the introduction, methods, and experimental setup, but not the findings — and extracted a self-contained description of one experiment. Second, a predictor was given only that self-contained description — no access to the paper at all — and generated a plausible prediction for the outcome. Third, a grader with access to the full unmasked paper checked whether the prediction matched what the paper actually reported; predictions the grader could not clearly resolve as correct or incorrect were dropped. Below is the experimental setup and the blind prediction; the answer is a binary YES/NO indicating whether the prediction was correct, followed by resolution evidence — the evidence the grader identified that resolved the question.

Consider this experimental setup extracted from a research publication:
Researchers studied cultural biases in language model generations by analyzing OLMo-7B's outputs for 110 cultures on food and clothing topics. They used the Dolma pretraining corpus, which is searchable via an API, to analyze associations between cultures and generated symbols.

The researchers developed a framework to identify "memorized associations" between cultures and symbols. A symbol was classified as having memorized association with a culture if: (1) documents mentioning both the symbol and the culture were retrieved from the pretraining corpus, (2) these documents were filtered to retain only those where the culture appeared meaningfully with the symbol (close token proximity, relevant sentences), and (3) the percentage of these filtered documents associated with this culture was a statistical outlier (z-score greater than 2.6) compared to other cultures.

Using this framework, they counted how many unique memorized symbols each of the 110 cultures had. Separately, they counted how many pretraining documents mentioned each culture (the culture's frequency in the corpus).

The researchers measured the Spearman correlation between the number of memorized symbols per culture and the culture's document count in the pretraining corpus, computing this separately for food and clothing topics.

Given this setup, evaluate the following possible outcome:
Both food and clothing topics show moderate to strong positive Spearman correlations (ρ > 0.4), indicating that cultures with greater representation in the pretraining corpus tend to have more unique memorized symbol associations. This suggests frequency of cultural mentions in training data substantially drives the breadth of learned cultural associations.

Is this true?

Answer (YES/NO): YES